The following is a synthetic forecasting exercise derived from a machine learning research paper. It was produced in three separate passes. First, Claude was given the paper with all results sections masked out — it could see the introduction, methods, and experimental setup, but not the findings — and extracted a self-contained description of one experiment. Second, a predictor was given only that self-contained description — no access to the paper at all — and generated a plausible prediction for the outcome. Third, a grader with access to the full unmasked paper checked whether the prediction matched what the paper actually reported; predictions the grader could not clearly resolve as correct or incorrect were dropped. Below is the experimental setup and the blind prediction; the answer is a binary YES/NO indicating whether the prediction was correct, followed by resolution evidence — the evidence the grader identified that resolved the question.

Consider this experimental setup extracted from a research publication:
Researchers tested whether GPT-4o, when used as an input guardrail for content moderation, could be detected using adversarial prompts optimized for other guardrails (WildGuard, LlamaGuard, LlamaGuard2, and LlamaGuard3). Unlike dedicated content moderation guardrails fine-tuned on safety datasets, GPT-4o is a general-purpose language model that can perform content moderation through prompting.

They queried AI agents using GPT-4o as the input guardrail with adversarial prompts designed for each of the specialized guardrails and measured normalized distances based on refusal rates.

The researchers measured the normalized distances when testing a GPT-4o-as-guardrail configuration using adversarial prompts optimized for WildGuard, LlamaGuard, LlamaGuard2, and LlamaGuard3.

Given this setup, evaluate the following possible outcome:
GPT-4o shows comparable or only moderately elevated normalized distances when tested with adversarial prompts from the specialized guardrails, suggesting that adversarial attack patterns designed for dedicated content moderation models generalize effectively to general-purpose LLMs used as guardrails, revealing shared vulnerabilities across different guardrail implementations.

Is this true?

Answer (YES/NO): NO